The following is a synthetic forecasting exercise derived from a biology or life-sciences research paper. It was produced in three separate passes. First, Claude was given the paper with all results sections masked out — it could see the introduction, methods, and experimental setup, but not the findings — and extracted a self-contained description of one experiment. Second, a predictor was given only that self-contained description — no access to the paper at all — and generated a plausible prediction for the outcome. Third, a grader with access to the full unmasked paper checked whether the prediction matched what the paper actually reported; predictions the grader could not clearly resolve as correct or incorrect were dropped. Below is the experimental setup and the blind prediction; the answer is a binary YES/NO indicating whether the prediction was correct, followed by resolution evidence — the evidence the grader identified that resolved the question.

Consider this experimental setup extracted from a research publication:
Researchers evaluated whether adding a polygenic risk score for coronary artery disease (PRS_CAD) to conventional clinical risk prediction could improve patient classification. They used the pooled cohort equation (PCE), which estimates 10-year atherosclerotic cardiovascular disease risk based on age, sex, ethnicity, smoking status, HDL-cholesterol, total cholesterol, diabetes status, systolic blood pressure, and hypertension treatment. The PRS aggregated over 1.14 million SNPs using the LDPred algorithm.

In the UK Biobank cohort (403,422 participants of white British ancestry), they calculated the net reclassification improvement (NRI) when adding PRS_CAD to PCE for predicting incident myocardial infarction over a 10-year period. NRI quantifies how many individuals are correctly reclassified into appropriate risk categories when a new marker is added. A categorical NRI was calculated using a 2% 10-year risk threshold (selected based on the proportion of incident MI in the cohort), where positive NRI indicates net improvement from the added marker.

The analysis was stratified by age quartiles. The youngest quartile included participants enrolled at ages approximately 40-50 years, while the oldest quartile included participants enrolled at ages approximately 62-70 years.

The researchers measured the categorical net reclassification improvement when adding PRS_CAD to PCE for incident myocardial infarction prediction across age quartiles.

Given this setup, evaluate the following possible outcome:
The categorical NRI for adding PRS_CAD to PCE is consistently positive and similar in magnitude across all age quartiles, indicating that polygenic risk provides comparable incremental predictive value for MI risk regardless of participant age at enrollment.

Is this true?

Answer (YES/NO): NO